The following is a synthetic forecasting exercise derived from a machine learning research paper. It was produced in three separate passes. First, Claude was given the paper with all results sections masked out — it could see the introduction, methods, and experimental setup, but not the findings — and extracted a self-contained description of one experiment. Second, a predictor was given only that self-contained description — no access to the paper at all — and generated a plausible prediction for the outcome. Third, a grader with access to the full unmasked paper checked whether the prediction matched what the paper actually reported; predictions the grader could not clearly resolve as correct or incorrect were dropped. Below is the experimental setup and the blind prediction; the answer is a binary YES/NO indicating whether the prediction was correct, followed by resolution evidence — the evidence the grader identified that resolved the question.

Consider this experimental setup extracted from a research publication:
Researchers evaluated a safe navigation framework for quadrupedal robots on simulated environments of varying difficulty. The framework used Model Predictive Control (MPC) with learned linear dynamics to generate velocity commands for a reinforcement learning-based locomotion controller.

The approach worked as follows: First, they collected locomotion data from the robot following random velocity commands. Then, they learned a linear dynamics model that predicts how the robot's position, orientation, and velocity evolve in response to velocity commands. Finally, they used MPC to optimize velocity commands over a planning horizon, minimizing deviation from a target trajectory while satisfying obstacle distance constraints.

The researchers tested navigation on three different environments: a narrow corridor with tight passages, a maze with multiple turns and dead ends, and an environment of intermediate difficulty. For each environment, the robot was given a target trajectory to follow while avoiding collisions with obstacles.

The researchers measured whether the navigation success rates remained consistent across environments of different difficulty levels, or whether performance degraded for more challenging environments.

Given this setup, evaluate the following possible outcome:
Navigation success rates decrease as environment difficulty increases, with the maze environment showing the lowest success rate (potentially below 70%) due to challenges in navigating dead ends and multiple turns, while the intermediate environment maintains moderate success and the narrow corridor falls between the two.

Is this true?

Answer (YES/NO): NO